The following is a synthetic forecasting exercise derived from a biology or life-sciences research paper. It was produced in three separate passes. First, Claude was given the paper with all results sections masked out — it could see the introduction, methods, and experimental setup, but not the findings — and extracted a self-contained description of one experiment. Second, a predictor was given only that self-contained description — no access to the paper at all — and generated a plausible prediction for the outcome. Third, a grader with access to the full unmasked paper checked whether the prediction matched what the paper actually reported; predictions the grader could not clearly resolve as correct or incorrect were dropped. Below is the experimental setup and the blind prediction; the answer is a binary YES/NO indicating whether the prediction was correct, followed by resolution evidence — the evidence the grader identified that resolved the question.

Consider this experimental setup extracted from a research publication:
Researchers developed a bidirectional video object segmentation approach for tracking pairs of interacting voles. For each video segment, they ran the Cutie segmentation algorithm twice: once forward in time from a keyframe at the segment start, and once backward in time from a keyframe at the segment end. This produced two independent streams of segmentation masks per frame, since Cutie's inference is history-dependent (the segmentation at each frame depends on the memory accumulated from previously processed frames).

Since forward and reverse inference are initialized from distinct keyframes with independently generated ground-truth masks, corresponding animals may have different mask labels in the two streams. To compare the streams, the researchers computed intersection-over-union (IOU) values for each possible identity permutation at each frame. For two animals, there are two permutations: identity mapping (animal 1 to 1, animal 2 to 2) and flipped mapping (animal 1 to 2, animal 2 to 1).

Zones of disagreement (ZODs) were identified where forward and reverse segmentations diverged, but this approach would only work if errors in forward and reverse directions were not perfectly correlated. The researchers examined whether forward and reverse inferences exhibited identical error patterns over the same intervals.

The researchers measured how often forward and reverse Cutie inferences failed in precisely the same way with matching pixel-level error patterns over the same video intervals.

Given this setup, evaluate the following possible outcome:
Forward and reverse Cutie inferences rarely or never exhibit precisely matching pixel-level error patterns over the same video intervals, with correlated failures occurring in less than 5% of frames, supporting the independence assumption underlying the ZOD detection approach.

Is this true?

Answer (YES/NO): YES